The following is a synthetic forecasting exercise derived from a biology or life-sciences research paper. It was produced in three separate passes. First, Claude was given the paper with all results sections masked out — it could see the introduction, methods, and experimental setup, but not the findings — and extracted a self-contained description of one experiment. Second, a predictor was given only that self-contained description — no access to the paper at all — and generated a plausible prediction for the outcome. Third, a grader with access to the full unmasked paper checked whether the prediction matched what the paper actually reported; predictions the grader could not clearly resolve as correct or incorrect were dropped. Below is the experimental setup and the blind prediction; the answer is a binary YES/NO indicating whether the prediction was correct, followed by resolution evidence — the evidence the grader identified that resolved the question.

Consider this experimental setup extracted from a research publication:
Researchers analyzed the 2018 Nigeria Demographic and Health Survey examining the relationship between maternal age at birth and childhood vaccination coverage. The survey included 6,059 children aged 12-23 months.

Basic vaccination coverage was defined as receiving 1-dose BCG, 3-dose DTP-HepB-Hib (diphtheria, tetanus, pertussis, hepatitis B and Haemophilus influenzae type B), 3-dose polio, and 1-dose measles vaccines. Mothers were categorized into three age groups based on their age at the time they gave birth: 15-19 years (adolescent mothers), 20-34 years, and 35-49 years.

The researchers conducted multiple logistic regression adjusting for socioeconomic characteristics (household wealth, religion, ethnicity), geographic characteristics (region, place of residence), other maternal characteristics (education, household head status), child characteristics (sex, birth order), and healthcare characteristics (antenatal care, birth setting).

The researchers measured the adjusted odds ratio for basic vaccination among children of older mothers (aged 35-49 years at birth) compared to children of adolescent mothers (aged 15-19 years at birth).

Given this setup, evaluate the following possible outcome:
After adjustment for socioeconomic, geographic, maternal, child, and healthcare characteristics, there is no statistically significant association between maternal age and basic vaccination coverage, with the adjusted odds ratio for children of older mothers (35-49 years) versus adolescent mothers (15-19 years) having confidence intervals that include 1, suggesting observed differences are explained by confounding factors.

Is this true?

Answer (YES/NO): NO